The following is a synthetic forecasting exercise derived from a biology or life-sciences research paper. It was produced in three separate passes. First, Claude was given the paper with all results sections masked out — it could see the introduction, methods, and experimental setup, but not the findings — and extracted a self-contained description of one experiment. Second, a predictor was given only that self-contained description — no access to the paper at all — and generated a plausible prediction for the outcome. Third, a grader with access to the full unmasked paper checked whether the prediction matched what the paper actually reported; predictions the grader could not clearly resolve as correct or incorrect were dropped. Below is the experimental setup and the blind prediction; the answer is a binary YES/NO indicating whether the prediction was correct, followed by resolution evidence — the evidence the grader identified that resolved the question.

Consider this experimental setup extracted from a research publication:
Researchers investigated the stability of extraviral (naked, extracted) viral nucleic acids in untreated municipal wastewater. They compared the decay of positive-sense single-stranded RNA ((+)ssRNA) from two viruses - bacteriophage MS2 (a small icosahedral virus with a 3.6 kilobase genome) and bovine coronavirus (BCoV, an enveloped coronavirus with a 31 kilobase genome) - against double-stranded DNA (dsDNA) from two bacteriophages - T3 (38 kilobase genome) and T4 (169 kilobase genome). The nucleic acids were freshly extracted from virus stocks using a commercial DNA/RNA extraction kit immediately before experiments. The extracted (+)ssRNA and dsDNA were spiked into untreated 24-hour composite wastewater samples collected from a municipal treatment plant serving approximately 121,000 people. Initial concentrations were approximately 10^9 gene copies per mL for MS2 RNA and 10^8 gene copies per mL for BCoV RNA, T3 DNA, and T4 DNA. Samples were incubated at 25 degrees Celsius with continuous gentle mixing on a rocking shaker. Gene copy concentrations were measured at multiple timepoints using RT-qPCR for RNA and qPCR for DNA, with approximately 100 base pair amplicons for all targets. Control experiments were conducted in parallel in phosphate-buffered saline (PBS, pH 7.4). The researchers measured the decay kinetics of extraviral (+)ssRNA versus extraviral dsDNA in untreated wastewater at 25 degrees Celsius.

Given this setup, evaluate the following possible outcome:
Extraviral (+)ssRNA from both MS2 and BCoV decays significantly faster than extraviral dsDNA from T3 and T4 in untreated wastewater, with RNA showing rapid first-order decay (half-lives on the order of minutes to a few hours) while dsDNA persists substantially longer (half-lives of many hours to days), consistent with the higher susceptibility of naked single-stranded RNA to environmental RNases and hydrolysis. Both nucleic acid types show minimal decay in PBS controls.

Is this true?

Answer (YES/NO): NO